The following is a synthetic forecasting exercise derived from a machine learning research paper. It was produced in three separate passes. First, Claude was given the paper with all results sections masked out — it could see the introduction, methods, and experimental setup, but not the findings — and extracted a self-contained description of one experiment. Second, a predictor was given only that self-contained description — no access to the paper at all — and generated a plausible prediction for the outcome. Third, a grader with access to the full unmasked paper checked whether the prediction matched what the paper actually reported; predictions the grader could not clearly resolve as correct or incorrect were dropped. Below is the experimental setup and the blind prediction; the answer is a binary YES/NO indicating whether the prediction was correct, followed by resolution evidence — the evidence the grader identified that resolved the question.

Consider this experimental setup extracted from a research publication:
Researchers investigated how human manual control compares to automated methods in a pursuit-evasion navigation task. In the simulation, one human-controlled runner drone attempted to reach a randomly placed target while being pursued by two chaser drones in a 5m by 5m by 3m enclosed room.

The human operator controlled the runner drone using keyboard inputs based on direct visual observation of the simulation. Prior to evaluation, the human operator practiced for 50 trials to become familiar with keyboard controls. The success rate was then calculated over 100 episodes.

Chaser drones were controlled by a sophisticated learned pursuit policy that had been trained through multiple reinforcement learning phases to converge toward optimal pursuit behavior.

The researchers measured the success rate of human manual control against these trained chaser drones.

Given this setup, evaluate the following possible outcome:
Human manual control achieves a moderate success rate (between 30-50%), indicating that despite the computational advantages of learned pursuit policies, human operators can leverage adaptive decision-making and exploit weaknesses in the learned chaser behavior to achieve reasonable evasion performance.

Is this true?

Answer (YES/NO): NO